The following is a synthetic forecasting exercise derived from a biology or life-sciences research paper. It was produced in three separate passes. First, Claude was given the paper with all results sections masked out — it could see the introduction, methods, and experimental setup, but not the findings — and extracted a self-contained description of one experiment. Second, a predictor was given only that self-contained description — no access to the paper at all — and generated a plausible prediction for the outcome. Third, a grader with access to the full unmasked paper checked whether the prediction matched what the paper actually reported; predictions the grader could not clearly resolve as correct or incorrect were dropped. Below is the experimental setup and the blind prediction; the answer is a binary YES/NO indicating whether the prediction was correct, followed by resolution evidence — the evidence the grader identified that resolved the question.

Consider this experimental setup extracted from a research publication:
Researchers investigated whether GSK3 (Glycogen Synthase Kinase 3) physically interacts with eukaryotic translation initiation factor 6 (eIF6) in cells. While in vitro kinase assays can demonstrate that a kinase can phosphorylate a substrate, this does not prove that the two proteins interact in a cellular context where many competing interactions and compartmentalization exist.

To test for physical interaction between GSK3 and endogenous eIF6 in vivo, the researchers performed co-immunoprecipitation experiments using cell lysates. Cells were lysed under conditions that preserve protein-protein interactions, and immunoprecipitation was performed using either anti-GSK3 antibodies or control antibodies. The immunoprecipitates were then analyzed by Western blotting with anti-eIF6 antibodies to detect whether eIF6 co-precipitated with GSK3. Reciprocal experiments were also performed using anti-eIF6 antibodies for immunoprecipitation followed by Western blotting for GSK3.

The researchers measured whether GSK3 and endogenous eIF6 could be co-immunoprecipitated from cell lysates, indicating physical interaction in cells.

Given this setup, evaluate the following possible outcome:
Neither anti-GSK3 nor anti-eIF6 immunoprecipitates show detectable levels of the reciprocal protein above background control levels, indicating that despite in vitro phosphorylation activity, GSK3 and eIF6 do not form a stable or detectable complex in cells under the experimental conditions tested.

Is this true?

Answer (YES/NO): NO